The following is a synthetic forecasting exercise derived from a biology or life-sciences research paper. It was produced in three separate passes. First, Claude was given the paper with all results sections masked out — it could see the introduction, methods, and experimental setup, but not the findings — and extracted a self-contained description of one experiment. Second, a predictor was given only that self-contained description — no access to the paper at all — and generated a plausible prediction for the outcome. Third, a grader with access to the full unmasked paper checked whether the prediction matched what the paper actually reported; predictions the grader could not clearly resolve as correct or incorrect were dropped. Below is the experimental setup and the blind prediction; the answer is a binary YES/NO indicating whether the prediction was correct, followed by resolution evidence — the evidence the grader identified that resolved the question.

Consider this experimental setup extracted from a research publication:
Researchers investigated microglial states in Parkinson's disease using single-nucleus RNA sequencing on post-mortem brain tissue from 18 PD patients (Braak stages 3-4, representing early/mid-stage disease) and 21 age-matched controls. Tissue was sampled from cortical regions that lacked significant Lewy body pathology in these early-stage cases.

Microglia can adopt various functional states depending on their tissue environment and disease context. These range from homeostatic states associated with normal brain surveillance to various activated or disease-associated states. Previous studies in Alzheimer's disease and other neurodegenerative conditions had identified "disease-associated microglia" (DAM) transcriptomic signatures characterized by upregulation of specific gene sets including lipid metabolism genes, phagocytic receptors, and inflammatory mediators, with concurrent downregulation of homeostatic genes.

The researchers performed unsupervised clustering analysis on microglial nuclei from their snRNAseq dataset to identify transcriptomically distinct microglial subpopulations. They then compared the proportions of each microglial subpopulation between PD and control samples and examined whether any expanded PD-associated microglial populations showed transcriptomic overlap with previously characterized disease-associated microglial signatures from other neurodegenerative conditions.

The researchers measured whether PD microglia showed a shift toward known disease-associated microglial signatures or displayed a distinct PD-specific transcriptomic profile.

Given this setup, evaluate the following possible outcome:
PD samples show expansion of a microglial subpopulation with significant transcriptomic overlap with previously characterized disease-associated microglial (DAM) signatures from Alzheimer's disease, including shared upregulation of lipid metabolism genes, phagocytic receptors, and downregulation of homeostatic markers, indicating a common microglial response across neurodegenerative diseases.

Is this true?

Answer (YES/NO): NO